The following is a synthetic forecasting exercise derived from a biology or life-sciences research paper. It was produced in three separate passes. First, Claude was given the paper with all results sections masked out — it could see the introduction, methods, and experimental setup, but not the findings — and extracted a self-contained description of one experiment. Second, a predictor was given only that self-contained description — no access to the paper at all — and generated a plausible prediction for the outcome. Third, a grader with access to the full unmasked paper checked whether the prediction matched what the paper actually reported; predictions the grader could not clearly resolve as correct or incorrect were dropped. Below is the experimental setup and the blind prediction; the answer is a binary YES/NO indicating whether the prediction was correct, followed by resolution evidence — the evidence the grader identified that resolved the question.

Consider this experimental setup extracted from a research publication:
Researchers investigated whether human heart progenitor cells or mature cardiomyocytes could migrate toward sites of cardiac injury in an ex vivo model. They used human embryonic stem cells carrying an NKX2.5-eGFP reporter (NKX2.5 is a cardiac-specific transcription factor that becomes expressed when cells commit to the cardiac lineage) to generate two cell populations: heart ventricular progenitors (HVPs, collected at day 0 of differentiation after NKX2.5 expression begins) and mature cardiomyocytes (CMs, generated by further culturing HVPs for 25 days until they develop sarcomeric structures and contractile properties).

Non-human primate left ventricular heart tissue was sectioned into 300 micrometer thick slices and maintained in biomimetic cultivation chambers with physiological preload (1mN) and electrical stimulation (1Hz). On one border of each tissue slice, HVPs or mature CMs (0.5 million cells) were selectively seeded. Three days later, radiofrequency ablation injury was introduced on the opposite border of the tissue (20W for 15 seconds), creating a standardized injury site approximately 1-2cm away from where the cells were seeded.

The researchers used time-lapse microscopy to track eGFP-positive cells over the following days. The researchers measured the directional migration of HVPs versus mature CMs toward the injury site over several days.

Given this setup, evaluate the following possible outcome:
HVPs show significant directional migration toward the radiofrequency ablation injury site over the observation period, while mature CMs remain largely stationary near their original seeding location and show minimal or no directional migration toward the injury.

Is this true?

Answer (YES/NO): YES